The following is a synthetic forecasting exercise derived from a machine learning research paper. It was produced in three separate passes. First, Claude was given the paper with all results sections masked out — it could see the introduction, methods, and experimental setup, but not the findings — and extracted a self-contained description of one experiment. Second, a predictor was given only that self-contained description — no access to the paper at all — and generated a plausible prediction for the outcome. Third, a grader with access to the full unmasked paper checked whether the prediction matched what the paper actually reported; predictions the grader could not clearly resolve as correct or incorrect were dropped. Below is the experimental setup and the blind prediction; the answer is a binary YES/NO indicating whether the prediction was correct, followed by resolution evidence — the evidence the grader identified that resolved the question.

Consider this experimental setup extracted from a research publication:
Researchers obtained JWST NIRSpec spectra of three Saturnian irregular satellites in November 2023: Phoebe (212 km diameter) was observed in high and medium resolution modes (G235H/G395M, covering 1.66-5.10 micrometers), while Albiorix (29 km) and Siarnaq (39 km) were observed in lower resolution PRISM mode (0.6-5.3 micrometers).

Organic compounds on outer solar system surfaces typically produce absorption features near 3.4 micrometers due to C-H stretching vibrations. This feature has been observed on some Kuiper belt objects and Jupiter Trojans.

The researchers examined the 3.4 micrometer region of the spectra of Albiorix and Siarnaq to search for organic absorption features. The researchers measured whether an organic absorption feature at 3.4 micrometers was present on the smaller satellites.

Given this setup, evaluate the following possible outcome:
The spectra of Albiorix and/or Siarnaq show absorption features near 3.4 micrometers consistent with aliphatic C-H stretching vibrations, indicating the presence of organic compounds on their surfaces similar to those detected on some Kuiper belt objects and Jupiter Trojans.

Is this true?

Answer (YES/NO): YES